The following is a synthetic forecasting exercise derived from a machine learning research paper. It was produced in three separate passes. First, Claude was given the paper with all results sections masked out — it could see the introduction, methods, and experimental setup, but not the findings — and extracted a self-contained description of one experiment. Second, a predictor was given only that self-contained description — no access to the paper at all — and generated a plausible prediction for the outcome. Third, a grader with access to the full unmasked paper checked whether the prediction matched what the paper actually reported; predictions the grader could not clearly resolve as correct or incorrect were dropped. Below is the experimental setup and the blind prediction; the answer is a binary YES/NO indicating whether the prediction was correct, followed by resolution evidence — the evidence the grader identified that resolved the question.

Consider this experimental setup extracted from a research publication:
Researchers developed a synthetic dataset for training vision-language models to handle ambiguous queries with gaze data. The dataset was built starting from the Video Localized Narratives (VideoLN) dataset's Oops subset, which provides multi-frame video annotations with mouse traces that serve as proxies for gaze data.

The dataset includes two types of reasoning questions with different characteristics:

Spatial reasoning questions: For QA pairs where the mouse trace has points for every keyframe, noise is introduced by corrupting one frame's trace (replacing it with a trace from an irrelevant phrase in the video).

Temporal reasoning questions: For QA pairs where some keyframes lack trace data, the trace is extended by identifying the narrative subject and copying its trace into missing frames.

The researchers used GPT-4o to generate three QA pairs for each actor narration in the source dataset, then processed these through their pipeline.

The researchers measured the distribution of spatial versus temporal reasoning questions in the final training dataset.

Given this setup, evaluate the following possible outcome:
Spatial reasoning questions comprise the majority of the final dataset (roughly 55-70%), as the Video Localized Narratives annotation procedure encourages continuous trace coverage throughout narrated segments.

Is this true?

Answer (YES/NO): YES